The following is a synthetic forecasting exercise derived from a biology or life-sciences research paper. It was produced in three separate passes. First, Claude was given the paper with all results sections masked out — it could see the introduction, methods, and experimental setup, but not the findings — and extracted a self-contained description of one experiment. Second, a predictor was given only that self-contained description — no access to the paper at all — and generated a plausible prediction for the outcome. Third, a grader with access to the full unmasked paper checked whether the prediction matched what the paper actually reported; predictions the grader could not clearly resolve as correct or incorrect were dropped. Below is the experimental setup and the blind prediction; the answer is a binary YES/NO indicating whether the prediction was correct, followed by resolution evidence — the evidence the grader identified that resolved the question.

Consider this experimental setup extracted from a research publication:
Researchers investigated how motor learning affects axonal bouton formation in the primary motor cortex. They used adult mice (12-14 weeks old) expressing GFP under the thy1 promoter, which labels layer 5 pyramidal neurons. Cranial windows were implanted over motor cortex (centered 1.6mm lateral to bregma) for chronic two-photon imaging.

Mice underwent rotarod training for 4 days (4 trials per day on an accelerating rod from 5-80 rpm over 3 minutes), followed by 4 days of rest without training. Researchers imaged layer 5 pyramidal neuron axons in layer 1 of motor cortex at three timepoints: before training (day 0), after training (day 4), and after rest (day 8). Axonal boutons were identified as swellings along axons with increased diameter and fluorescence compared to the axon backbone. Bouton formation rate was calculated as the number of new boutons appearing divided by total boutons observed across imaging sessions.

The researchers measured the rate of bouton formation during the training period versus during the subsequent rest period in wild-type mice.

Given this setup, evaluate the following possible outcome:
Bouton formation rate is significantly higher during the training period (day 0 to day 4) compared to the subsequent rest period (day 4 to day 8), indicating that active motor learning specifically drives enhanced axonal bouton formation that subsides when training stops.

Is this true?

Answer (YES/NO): NO